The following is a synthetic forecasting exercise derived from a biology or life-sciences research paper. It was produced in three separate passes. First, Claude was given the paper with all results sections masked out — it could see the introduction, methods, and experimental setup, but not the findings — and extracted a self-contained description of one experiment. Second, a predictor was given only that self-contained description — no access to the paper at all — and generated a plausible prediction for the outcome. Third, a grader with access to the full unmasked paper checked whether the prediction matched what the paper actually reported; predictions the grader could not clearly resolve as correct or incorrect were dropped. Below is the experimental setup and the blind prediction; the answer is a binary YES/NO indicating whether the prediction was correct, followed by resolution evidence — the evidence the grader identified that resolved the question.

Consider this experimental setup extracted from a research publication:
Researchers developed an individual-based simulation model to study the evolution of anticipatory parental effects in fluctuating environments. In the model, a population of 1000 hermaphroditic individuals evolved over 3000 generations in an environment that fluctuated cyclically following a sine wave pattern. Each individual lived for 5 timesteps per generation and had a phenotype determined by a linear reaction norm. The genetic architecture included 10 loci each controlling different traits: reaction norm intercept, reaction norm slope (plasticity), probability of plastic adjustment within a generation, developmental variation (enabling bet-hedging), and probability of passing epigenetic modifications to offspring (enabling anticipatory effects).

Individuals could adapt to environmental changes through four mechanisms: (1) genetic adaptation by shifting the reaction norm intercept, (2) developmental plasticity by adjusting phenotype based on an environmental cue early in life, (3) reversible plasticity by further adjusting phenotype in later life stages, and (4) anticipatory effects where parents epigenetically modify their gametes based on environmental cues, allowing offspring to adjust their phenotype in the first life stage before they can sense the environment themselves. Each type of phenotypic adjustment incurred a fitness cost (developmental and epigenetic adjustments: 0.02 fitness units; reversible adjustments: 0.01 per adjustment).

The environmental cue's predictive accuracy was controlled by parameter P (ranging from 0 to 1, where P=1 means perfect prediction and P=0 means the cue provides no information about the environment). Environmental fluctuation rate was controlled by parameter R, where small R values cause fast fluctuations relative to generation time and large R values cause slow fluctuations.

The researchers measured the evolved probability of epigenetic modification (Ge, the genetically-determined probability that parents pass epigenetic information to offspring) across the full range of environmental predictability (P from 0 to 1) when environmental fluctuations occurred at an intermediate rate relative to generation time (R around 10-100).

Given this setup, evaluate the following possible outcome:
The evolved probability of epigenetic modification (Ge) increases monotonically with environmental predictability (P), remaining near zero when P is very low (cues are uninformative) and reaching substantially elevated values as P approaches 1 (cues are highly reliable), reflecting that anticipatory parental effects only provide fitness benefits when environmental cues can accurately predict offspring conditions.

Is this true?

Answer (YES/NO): YES